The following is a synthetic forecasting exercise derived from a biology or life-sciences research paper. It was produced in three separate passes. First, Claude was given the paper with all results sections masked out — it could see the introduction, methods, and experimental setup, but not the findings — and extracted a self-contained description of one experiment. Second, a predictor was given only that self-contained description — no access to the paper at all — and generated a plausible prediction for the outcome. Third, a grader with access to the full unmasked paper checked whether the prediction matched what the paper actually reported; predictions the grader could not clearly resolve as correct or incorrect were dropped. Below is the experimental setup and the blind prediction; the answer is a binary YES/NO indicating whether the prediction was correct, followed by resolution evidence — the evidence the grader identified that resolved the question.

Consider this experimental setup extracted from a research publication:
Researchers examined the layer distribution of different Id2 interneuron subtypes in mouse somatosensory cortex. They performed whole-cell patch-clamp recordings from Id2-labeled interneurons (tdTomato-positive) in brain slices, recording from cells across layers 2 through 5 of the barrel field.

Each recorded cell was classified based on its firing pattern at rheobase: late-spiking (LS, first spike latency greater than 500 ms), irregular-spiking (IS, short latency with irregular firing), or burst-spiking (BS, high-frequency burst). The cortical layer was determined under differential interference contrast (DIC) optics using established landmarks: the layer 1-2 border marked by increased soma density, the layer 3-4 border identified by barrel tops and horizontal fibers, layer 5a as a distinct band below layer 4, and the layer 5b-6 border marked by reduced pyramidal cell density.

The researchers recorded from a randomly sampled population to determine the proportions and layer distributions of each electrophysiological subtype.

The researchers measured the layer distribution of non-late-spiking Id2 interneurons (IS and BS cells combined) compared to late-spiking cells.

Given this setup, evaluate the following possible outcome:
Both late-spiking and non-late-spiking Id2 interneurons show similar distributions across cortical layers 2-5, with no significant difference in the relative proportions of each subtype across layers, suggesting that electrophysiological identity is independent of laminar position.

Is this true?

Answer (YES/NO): NO